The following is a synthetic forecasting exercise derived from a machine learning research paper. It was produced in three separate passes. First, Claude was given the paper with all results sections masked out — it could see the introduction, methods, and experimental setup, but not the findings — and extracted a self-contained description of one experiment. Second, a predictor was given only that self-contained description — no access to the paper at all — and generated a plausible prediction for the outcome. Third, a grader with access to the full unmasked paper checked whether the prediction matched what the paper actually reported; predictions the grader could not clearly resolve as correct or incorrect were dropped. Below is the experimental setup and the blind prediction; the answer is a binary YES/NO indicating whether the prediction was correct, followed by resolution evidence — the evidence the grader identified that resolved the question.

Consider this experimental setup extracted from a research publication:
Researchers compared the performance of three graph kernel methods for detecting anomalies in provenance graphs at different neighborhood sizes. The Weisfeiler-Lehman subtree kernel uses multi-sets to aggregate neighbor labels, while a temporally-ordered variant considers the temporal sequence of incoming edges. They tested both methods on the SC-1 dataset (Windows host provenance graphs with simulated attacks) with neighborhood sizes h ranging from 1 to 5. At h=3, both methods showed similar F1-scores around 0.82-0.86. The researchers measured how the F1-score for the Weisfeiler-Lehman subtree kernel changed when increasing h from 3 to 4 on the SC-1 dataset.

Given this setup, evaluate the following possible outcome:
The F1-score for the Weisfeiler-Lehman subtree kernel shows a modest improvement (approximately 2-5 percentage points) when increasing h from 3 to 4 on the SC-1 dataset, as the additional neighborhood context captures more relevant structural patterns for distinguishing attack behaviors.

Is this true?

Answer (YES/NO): YES